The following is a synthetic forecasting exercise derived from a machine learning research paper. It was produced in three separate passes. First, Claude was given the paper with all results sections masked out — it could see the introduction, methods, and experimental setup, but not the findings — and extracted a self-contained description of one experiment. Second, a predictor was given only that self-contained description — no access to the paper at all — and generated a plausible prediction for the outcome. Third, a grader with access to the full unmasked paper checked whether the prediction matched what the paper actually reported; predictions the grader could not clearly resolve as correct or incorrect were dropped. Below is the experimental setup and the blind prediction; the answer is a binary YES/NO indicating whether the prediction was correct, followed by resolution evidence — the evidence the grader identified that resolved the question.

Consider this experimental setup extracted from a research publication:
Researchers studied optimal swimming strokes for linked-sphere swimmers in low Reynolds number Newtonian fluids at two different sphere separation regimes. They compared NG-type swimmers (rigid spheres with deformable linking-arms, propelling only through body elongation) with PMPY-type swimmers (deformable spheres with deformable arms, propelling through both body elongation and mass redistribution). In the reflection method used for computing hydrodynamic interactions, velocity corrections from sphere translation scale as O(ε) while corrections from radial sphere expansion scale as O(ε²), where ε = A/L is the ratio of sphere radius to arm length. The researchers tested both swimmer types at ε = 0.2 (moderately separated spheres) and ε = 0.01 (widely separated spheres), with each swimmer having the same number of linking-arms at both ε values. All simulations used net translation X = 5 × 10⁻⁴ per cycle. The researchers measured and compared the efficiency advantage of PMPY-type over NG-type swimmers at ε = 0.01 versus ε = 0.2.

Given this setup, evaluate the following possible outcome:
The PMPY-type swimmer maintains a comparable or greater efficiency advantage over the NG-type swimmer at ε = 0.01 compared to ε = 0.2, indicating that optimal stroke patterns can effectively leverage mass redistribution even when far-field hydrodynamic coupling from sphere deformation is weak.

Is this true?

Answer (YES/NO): YES